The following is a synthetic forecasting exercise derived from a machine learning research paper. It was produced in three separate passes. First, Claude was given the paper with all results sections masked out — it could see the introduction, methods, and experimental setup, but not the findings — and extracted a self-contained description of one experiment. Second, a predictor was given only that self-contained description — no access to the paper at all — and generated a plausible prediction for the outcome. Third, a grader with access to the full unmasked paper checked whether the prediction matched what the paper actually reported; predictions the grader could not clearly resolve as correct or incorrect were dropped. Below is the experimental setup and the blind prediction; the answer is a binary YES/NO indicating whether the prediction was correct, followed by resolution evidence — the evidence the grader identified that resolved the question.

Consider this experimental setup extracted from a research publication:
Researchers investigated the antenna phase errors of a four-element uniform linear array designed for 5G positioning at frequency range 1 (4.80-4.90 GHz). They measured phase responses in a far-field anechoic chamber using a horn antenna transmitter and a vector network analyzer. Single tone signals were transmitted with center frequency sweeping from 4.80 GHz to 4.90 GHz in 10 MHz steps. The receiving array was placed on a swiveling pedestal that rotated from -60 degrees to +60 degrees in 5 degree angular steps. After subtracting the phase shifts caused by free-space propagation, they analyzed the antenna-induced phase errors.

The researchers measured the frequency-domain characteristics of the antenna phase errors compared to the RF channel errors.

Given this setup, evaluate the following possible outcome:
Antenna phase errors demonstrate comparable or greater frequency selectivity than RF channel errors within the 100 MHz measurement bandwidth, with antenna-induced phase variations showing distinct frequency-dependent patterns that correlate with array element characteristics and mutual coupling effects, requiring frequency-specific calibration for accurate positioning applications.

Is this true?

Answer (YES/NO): NO